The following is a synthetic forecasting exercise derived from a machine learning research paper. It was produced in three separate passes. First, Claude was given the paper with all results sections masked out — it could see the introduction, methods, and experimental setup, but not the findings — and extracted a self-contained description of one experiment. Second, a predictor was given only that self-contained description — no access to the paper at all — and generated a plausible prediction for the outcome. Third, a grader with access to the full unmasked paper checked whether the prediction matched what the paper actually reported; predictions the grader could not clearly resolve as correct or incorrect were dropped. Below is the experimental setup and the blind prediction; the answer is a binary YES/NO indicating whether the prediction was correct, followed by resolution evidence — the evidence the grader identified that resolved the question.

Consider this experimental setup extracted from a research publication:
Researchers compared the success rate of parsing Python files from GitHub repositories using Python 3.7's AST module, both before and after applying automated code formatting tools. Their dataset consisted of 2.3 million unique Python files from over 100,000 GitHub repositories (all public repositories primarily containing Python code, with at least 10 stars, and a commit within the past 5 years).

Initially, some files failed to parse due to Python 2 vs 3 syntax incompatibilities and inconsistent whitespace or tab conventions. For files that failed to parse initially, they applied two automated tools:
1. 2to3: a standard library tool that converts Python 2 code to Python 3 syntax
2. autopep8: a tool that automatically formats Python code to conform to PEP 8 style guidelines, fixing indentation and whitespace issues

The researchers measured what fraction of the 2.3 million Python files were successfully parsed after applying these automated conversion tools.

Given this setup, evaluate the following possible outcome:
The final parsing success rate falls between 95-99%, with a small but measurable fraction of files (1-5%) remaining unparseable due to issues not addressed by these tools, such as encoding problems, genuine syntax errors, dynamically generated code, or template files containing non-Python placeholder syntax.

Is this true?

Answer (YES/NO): YES